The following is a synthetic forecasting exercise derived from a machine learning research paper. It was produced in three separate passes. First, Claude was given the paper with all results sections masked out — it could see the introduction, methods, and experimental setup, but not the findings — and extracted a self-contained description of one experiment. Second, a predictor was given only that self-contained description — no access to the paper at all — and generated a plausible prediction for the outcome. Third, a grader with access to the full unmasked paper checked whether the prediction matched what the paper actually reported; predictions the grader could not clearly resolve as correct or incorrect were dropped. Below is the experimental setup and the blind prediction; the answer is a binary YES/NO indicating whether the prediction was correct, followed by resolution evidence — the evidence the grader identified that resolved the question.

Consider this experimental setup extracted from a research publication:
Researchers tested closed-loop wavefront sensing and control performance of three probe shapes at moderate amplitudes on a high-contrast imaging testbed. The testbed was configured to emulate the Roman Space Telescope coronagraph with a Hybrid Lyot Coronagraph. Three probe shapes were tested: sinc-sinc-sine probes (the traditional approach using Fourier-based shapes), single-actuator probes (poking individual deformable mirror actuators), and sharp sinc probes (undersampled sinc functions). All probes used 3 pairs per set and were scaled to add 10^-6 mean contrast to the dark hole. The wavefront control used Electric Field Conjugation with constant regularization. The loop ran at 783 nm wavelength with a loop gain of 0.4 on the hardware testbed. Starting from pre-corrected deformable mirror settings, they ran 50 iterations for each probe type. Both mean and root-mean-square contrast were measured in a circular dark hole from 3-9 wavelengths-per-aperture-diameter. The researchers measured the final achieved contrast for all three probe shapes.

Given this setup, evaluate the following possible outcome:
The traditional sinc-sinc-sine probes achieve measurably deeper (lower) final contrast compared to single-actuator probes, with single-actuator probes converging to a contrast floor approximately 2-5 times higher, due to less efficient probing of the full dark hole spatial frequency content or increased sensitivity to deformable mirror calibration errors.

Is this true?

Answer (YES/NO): NO